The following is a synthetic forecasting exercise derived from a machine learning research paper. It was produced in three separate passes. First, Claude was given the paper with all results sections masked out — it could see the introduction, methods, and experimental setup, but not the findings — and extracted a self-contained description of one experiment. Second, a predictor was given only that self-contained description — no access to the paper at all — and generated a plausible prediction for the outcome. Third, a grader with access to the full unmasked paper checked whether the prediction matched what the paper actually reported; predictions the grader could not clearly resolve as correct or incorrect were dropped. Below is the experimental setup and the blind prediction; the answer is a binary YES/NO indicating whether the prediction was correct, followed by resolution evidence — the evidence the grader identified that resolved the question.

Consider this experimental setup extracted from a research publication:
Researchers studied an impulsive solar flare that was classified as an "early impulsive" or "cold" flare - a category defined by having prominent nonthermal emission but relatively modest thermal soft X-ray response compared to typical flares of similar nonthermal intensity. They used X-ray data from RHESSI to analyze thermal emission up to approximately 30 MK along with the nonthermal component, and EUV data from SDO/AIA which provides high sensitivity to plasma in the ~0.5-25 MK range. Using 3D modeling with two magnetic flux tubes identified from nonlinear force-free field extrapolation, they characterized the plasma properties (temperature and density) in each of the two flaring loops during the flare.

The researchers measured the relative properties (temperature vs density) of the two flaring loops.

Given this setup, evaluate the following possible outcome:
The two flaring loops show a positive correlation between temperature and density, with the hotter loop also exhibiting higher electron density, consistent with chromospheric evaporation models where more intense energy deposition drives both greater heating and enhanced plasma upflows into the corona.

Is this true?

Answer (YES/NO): NO